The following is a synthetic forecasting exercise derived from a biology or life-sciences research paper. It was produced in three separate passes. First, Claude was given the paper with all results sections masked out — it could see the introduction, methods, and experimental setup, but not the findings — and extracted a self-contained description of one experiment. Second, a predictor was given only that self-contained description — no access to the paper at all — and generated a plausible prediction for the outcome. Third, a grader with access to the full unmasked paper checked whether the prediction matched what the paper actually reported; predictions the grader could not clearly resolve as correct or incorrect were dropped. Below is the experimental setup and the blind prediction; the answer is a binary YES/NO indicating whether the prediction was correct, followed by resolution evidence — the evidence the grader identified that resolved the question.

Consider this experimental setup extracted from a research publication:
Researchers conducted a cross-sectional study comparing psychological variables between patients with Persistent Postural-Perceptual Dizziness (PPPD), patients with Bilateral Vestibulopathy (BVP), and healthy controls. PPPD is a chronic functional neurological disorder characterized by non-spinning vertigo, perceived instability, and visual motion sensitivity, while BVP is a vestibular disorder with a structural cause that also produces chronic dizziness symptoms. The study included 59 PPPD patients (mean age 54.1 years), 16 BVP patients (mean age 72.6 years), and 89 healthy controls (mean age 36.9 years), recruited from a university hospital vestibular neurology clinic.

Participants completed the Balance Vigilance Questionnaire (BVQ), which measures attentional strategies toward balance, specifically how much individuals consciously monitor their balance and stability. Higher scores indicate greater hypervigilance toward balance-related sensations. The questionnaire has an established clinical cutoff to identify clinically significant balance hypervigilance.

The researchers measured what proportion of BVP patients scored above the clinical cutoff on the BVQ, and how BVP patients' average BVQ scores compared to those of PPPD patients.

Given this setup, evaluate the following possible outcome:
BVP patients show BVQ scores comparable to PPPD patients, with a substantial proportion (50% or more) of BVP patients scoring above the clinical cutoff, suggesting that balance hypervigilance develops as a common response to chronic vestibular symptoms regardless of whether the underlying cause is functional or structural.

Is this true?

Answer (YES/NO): NO